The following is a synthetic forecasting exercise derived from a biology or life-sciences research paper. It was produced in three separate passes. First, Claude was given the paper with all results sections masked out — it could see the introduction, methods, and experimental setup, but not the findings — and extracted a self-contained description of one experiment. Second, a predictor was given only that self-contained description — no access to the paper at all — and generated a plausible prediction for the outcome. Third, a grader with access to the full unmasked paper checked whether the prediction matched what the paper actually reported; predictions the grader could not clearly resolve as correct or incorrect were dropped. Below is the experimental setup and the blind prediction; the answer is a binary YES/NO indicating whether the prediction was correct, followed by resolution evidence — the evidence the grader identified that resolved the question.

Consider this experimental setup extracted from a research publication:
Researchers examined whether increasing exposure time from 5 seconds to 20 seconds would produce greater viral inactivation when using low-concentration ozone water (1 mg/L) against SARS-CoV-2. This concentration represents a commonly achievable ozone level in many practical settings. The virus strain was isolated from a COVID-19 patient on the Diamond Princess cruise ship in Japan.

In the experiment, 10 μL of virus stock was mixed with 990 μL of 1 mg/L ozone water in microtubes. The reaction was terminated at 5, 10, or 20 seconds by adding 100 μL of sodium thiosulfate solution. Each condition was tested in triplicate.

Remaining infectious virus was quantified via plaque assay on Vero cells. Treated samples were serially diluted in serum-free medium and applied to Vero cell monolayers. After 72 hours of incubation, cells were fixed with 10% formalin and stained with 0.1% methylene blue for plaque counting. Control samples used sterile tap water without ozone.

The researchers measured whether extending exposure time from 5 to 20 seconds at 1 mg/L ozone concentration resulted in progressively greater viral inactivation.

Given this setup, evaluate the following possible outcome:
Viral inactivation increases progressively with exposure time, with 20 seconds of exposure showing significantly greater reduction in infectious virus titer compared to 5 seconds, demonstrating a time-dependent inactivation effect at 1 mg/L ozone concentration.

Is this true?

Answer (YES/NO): NO